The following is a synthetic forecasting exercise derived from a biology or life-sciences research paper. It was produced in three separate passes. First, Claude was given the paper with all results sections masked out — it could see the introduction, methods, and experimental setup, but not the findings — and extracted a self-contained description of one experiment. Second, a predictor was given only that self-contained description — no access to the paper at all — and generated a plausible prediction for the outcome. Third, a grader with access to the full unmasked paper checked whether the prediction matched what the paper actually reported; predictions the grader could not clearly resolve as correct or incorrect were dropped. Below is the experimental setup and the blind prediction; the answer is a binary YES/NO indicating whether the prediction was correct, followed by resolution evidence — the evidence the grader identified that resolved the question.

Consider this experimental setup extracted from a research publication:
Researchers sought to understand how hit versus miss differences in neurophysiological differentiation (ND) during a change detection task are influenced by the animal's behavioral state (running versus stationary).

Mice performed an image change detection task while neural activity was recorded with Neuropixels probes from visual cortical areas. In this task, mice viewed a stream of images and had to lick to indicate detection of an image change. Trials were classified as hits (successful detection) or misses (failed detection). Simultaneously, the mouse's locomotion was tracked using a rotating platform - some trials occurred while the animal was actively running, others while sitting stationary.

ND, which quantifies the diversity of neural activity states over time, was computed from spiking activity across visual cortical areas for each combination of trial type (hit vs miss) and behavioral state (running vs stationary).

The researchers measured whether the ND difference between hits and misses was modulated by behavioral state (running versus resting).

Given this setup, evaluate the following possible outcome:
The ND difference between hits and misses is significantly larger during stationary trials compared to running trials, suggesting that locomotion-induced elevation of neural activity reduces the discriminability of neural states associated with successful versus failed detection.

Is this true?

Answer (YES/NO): NO